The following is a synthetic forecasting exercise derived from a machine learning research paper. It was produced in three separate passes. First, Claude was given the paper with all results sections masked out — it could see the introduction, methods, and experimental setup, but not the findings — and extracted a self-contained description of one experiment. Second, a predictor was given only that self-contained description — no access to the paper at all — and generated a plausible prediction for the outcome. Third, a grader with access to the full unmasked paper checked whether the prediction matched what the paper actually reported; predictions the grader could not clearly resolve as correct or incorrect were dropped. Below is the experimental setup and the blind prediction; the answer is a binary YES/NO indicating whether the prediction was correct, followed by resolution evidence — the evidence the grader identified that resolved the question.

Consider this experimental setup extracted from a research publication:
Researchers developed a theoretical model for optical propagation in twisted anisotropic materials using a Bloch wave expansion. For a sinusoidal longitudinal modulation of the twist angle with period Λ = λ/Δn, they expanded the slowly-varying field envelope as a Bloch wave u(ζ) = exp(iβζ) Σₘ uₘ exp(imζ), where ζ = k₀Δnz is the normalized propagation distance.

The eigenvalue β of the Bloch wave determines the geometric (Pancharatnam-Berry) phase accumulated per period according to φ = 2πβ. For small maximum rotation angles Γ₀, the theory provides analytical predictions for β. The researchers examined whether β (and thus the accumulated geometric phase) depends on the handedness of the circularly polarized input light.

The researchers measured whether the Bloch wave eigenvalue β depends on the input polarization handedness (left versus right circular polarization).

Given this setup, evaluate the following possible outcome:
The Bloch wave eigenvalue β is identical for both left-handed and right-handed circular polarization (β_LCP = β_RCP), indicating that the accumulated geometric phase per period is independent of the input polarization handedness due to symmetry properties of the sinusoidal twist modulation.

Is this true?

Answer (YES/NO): NO